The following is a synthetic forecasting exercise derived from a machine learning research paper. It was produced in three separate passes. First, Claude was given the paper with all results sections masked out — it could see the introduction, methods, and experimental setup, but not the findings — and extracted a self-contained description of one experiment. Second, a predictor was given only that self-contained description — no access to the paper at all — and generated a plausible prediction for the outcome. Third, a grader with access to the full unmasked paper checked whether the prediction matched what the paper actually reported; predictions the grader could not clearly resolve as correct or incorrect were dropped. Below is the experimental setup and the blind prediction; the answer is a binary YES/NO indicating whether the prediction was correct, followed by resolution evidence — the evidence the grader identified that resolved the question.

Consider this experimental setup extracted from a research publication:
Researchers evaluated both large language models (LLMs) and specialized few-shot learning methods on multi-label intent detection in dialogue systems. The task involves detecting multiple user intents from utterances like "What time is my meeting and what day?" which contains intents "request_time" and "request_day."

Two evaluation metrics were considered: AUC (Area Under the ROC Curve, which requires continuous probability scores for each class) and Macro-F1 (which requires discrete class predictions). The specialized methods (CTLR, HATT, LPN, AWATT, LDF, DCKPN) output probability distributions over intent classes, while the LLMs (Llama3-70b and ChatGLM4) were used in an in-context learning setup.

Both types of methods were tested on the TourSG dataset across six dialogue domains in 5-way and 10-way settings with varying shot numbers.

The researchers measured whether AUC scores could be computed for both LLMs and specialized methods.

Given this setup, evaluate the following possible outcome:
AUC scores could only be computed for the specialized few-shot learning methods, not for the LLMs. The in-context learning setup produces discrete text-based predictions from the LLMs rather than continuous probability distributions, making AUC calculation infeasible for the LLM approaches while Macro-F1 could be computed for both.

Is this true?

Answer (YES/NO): YES